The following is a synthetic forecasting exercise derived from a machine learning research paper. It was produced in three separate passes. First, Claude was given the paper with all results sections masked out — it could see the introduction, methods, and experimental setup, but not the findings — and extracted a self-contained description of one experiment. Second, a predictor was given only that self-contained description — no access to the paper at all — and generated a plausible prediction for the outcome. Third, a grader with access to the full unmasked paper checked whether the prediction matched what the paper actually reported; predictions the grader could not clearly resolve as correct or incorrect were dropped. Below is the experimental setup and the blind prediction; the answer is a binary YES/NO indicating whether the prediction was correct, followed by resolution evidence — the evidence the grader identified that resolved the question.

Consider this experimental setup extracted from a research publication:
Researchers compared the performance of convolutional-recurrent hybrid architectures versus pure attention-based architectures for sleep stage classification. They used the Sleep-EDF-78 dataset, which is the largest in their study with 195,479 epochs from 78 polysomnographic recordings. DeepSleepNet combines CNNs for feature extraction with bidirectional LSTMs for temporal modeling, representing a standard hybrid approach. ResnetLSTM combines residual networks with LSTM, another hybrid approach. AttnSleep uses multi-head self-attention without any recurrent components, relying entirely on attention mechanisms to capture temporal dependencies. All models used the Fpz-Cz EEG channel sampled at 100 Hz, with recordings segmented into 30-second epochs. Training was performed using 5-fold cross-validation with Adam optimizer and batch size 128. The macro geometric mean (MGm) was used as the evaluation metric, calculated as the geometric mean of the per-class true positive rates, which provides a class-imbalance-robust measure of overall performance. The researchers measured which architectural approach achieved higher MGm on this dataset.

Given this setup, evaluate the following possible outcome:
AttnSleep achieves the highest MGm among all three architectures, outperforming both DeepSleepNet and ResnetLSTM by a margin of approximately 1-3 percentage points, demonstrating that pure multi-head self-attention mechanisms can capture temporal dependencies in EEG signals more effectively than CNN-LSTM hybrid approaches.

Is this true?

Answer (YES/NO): YES